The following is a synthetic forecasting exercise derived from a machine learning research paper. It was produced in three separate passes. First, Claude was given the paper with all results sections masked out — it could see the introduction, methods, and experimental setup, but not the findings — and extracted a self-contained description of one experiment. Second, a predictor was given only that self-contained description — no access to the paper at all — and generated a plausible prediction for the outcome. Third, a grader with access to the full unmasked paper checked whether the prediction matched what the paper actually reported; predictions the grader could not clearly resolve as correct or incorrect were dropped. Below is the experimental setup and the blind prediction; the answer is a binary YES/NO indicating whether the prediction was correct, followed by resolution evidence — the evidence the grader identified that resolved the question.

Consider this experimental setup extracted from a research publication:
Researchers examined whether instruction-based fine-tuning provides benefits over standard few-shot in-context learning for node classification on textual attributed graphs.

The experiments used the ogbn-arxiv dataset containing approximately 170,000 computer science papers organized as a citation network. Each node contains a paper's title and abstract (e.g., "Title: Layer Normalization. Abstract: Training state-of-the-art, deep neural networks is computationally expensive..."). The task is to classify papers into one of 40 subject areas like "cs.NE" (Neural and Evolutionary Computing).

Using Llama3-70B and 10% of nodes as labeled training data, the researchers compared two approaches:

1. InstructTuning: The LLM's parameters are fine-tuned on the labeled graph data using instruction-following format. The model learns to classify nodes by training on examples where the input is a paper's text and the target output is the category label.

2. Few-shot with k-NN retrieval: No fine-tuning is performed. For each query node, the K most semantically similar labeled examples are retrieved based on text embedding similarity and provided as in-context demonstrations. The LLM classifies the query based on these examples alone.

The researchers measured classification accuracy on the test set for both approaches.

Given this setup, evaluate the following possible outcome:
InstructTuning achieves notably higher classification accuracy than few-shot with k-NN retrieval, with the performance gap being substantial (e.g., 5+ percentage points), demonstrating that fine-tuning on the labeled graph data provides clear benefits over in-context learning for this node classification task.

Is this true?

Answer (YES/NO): NO